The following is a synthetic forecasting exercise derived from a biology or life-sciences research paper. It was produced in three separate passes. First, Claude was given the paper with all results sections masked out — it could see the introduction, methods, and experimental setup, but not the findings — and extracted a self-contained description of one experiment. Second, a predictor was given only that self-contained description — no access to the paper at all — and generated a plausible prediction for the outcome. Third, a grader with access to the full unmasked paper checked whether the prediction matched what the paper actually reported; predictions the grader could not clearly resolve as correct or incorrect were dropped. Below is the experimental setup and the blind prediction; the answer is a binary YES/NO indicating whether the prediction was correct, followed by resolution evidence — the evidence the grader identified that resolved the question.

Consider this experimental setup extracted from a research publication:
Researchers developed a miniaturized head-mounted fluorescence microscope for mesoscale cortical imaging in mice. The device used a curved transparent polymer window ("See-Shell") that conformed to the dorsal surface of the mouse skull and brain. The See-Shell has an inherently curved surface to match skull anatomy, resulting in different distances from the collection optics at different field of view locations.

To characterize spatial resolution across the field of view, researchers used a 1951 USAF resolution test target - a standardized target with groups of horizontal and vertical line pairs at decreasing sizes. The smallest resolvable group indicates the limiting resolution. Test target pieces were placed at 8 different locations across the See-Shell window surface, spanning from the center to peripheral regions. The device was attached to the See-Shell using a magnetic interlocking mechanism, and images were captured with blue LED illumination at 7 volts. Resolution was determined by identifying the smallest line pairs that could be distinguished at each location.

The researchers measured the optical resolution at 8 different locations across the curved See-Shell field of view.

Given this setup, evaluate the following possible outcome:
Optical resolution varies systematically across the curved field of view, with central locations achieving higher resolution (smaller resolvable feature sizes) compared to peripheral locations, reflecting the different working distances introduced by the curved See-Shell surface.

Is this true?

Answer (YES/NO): YES